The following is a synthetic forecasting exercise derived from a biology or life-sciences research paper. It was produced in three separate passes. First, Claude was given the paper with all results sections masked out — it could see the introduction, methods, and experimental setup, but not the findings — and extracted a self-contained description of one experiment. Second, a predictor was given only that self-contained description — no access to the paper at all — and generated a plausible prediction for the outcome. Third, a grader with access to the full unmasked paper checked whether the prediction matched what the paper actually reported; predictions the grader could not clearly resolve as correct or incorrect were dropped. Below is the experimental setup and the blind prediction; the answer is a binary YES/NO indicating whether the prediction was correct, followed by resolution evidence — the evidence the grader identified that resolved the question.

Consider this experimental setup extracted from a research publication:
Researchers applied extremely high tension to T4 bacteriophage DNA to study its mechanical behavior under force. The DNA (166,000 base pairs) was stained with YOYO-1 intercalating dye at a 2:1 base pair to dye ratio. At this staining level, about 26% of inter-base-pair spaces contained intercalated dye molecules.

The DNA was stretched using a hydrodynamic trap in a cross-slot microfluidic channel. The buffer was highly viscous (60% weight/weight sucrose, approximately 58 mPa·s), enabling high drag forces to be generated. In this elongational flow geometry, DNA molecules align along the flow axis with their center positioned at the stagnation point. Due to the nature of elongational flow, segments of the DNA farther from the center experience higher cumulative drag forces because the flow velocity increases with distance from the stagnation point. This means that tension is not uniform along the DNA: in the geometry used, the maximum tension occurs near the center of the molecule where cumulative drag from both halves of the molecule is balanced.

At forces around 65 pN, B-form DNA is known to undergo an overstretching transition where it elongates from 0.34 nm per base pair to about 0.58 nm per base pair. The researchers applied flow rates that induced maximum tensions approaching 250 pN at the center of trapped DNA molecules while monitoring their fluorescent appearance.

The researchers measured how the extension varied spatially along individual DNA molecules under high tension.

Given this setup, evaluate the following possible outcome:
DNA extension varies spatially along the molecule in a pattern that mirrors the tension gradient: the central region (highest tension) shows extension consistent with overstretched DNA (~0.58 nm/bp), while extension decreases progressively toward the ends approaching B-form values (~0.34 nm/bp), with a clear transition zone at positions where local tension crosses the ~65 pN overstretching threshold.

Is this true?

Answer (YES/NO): NO